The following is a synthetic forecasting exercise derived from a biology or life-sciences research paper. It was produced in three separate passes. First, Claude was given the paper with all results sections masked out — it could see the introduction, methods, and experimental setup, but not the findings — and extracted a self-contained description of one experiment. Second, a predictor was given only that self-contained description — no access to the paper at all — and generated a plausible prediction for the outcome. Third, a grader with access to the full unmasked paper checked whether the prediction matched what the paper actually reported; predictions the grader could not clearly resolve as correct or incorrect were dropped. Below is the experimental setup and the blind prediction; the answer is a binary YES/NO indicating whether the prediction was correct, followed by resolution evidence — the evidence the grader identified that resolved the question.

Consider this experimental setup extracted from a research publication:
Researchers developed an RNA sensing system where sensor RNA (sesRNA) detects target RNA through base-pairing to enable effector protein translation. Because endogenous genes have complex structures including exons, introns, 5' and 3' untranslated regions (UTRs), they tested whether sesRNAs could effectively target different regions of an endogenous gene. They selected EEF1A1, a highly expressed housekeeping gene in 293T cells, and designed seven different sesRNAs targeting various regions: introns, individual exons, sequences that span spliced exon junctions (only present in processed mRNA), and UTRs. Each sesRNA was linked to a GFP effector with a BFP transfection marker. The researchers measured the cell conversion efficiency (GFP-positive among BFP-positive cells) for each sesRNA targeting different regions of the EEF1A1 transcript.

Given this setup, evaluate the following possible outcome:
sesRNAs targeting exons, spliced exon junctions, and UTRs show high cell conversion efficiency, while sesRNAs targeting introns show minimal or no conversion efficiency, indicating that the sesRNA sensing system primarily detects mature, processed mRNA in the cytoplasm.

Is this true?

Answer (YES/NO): NO